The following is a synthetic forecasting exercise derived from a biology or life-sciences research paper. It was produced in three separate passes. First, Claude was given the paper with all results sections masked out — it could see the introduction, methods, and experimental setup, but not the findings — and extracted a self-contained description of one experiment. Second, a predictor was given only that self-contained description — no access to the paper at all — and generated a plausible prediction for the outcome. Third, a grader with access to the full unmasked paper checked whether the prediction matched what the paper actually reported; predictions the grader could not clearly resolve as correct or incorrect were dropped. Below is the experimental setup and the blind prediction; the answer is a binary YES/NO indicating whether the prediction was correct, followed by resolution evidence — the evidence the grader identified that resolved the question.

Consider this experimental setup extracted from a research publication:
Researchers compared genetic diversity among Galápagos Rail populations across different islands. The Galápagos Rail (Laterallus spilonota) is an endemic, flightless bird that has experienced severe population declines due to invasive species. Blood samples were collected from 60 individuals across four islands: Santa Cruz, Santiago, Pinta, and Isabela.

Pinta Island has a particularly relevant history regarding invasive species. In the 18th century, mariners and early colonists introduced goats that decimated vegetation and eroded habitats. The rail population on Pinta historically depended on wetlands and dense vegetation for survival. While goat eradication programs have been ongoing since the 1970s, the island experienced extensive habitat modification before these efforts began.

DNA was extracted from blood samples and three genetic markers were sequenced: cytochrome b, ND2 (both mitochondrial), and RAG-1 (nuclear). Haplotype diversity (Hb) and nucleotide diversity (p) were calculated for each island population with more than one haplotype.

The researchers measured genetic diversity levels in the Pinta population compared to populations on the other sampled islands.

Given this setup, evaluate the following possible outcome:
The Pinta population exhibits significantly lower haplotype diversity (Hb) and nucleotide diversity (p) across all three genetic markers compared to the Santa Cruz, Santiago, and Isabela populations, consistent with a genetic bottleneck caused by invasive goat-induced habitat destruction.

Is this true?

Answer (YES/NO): YES